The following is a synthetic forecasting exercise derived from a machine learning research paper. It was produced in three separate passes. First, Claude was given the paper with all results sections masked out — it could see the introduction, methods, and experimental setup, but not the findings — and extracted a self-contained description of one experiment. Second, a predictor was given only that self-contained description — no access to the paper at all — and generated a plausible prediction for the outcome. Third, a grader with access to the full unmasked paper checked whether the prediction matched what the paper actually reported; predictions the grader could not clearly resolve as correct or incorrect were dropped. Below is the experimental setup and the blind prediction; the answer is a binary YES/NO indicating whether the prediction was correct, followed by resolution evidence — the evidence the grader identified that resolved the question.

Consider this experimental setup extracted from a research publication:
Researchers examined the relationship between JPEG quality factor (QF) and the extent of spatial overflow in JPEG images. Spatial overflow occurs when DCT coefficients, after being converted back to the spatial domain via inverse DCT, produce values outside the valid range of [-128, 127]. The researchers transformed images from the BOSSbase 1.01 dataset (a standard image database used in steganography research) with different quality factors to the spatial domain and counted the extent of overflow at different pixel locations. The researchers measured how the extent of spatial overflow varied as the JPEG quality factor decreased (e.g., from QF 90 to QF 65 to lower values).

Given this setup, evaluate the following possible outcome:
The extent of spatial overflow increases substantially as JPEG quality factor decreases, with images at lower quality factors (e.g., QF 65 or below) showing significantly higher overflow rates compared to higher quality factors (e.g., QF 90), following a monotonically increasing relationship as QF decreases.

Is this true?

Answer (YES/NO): YES